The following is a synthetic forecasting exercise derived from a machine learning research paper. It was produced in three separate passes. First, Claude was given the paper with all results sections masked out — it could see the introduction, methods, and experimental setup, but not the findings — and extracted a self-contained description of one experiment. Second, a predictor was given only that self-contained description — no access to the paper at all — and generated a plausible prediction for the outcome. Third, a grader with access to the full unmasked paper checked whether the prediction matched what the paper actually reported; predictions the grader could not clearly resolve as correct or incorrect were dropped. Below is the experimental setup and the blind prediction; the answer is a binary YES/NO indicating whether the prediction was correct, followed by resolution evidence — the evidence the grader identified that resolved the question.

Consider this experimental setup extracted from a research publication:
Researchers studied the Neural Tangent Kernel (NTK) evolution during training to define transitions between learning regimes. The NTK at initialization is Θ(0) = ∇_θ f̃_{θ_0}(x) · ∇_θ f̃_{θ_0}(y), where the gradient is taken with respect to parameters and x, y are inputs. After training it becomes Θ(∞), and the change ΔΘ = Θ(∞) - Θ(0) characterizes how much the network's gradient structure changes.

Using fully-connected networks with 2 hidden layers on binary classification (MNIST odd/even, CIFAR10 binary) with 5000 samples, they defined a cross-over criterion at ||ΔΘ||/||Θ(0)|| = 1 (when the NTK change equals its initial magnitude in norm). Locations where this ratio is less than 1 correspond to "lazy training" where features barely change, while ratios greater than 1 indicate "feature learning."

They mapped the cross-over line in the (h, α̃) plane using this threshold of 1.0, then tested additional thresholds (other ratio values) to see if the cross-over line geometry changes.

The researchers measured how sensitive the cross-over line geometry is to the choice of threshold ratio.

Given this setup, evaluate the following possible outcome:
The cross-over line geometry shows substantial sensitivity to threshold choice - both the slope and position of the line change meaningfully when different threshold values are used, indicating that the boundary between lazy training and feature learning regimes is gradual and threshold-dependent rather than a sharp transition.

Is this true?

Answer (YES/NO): NO